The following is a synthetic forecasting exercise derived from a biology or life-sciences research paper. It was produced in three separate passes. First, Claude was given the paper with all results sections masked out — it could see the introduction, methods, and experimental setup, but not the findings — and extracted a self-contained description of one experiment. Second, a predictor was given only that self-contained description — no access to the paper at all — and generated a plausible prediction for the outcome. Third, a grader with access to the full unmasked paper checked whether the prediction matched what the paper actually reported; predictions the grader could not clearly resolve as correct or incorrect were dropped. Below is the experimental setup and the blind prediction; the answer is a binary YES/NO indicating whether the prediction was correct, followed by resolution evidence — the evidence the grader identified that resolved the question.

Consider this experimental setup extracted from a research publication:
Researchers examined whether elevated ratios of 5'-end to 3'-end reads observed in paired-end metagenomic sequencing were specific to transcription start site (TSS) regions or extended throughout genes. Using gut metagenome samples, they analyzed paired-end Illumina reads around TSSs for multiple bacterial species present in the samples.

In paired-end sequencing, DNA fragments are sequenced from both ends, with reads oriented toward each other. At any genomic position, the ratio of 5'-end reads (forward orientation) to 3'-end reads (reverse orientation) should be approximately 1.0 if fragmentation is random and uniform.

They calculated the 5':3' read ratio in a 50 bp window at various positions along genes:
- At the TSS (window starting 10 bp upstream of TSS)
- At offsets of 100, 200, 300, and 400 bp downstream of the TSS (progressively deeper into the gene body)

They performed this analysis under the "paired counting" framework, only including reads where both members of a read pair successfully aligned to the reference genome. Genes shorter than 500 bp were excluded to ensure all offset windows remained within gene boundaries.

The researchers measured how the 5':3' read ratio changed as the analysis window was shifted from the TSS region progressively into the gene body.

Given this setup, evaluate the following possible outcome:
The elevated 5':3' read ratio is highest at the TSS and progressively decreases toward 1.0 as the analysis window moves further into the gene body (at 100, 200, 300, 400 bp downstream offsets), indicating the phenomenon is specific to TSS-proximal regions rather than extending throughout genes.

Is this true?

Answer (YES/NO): YES